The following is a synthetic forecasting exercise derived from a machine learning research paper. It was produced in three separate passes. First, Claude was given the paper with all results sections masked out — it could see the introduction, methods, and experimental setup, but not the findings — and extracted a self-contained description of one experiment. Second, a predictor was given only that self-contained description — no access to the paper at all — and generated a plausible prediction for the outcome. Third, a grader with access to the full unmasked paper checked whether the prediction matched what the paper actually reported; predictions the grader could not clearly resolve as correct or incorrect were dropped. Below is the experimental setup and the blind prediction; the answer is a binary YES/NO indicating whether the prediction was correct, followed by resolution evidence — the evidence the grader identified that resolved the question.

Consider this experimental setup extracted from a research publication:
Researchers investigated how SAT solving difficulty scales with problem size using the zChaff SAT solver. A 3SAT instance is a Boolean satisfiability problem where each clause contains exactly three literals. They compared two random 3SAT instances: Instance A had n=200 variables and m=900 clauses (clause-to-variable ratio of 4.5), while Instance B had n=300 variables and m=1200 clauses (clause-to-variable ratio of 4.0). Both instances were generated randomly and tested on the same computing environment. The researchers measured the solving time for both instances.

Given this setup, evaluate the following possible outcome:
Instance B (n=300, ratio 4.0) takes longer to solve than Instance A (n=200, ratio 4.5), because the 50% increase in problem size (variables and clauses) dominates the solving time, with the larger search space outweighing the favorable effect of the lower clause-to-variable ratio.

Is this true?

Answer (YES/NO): NO